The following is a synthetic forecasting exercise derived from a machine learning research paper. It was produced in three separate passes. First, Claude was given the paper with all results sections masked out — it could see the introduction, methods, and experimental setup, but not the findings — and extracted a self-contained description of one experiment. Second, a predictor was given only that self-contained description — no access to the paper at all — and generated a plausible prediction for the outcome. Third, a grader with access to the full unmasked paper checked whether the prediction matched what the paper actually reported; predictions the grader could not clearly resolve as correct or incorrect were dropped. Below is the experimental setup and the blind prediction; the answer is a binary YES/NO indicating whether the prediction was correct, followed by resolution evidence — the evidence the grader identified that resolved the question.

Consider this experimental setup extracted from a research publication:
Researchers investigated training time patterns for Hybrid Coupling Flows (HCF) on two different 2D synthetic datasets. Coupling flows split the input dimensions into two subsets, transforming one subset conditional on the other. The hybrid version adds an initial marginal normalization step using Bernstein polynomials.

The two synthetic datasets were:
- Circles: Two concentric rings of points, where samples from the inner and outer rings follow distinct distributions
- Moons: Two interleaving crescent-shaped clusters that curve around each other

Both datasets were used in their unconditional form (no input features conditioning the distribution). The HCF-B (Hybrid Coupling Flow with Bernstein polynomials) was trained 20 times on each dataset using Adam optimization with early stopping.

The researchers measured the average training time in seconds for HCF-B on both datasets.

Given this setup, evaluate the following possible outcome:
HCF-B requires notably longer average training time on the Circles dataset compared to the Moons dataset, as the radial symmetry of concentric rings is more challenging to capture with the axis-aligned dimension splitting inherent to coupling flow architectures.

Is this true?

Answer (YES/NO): NO